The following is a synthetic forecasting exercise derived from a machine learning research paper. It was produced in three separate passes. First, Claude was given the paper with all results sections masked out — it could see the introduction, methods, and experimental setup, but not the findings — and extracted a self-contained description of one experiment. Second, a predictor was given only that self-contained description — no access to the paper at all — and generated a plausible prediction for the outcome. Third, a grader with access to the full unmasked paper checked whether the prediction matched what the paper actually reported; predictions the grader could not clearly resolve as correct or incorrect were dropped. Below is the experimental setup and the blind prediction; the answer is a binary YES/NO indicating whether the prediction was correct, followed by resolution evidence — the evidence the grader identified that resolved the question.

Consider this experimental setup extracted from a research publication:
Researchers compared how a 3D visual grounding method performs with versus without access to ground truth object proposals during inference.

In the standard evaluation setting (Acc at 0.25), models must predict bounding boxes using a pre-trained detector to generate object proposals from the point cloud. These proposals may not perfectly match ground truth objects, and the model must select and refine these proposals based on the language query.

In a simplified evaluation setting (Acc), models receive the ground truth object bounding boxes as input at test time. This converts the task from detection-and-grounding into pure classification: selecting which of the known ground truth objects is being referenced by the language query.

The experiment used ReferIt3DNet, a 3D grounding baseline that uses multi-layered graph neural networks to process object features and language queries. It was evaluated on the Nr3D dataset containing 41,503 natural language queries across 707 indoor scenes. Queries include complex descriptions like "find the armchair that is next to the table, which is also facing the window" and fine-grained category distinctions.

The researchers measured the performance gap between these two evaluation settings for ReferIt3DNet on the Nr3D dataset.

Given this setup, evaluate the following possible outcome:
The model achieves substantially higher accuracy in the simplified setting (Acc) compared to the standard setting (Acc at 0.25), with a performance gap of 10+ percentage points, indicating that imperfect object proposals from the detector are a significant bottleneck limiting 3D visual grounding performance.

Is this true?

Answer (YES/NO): YES